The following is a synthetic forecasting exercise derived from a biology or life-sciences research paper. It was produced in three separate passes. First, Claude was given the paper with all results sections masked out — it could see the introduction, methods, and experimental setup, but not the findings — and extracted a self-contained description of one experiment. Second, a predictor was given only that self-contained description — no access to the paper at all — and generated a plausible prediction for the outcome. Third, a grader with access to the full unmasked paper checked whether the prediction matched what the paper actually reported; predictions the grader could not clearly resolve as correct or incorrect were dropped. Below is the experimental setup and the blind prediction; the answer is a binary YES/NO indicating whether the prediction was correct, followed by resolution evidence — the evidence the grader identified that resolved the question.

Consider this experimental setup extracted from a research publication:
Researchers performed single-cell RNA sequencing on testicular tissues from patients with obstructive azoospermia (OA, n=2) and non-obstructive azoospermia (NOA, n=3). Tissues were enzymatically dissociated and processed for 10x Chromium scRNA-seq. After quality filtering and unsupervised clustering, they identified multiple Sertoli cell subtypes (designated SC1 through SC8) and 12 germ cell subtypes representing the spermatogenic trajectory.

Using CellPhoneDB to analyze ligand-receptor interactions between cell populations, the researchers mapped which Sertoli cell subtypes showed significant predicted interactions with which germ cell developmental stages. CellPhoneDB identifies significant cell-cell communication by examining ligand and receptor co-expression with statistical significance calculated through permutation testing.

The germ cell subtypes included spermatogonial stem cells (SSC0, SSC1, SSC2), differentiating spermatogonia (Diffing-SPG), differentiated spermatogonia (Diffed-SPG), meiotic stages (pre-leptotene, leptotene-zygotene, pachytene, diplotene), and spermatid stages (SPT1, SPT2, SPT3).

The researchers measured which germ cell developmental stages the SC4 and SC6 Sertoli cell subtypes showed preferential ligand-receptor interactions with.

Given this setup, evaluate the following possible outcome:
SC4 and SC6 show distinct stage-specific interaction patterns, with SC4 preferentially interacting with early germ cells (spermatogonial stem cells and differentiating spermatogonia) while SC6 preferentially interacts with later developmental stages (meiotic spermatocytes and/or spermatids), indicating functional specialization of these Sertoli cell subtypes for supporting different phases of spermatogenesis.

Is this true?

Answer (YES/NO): NO